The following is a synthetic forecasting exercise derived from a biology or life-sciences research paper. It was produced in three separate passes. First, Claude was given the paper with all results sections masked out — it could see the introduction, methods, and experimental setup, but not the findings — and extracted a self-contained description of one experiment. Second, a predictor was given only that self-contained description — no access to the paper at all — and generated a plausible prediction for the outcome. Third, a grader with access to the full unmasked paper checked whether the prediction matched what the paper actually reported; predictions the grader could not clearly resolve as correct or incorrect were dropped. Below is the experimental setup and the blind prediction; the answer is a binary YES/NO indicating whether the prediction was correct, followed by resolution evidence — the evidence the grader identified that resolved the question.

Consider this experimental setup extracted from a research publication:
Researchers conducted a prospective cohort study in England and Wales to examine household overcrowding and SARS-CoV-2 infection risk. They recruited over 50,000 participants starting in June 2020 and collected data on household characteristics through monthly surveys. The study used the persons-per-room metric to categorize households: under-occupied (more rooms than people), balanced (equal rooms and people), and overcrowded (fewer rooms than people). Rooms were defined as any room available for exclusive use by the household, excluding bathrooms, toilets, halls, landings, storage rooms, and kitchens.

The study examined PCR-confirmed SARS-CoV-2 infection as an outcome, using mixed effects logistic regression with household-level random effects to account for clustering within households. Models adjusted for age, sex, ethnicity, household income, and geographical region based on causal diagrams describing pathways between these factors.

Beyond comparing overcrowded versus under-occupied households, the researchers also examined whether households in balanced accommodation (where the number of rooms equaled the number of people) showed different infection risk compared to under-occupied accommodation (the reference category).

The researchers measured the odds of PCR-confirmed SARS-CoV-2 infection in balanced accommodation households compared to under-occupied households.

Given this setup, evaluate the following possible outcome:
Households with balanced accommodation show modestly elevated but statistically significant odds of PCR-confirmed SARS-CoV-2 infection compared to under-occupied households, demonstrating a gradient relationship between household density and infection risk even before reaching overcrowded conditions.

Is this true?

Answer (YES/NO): NO